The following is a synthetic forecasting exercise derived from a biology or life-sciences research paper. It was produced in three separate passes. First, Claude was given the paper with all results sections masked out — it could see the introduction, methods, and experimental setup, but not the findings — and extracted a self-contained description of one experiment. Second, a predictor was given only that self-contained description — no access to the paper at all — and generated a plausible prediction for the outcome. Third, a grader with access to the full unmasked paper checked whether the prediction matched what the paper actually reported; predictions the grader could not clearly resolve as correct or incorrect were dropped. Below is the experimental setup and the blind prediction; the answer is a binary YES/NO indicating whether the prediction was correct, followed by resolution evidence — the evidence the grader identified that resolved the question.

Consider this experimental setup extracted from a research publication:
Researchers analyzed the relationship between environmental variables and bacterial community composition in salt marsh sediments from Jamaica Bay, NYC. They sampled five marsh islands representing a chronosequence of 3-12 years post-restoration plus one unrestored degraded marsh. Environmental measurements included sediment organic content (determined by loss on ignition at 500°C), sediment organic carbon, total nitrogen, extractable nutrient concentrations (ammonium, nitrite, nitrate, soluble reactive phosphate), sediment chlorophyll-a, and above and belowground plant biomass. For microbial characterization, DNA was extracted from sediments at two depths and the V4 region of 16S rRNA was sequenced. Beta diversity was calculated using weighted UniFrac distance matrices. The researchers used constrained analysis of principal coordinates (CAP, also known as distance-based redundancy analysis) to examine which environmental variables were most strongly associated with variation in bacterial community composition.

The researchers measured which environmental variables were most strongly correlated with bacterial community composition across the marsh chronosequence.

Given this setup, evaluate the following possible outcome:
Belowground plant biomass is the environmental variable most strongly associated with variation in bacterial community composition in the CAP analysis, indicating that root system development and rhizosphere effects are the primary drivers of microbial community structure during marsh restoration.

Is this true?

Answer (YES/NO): NO